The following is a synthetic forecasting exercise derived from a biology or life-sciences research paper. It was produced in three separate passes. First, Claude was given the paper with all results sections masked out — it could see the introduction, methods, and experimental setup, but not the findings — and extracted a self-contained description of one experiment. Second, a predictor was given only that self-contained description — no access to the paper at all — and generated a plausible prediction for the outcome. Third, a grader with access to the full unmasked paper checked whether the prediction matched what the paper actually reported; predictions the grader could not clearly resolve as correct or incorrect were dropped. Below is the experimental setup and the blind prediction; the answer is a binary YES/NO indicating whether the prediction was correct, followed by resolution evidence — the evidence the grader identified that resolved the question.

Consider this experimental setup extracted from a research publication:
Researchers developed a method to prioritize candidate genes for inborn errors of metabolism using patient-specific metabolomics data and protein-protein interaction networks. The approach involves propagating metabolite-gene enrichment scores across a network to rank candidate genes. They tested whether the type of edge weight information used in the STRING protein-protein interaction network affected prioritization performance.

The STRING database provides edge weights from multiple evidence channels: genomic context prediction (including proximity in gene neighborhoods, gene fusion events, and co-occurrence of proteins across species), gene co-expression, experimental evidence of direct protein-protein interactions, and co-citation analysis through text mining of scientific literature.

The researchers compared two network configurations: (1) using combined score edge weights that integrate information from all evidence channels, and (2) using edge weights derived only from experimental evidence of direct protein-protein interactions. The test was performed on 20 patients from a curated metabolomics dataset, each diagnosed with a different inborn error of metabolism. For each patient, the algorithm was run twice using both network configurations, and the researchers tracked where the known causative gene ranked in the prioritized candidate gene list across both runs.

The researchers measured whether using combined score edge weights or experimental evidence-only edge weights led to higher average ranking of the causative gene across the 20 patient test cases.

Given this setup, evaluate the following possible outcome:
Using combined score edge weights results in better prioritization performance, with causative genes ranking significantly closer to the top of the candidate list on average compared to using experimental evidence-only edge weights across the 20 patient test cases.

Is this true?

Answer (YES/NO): YES